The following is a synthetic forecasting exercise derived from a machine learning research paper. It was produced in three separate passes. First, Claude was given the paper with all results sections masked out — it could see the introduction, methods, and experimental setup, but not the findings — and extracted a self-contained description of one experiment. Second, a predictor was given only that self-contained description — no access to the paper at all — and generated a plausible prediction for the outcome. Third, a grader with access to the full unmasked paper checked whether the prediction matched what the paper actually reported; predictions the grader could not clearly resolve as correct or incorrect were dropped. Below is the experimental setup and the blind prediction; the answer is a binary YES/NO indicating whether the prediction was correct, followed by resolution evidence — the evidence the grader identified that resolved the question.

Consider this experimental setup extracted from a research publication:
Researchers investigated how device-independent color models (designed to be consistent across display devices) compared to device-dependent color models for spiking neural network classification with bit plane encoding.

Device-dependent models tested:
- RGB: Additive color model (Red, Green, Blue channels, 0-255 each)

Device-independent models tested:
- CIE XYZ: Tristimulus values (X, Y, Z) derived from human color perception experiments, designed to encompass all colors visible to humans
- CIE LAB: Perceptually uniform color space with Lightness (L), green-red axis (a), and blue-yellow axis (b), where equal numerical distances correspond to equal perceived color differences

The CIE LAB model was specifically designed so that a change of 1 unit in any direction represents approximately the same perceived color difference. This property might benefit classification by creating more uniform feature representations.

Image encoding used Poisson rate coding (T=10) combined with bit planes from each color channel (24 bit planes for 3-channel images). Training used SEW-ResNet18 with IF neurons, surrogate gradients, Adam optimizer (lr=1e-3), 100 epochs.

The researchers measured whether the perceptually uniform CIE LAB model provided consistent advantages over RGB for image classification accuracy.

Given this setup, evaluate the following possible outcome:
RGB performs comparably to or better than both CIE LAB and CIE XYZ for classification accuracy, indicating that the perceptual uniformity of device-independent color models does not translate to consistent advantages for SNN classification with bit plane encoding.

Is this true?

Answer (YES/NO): YES